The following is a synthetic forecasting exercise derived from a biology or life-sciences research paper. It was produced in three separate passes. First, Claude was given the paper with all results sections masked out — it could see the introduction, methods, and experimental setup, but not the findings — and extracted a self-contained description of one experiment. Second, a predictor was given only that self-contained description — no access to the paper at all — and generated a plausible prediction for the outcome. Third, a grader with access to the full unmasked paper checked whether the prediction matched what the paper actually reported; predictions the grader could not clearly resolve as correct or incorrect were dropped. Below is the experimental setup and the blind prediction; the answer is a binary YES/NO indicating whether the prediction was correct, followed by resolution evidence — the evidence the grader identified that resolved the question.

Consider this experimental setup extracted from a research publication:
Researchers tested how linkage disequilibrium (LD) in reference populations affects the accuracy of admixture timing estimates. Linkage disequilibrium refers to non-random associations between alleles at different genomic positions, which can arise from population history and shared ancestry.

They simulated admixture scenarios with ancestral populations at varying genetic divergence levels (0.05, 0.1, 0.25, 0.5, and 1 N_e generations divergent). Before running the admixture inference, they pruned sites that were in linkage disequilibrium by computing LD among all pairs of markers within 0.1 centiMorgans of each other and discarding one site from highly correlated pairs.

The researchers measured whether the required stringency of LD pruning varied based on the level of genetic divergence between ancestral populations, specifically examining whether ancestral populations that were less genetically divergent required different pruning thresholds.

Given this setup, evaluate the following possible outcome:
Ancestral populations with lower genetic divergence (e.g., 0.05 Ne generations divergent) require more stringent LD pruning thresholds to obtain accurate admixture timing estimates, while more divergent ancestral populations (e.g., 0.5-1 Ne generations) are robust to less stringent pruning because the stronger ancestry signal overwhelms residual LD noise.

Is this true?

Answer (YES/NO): YES